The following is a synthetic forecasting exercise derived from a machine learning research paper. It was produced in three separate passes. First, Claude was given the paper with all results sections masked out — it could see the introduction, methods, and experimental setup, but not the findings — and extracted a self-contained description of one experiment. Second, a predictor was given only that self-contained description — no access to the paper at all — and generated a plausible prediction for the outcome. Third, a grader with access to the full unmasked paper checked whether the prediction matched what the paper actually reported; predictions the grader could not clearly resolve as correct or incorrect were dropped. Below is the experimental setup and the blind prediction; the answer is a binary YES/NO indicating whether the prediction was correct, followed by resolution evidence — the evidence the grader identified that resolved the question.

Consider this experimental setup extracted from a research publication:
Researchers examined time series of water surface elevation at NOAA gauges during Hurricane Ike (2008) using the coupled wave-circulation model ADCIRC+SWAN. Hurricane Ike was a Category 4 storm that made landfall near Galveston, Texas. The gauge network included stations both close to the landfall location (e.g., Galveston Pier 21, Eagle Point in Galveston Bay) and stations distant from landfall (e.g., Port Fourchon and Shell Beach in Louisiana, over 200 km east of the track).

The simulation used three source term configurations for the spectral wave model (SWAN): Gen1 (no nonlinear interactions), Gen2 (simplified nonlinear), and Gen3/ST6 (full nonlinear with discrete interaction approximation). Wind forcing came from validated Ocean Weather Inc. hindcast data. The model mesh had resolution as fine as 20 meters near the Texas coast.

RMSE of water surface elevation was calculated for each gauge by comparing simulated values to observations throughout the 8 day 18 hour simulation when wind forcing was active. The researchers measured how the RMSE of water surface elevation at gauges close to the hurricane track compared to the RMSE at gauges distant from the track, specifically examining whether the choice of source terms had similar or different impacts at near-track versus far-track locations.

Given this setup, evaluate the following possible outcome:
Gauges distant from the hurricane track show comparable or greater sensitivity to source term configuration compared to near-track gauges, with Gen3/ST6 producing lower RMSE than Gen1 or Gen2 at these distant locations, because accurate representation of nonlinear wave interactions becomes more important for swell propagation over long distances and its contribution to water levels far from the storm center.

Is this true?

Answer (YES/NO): NO